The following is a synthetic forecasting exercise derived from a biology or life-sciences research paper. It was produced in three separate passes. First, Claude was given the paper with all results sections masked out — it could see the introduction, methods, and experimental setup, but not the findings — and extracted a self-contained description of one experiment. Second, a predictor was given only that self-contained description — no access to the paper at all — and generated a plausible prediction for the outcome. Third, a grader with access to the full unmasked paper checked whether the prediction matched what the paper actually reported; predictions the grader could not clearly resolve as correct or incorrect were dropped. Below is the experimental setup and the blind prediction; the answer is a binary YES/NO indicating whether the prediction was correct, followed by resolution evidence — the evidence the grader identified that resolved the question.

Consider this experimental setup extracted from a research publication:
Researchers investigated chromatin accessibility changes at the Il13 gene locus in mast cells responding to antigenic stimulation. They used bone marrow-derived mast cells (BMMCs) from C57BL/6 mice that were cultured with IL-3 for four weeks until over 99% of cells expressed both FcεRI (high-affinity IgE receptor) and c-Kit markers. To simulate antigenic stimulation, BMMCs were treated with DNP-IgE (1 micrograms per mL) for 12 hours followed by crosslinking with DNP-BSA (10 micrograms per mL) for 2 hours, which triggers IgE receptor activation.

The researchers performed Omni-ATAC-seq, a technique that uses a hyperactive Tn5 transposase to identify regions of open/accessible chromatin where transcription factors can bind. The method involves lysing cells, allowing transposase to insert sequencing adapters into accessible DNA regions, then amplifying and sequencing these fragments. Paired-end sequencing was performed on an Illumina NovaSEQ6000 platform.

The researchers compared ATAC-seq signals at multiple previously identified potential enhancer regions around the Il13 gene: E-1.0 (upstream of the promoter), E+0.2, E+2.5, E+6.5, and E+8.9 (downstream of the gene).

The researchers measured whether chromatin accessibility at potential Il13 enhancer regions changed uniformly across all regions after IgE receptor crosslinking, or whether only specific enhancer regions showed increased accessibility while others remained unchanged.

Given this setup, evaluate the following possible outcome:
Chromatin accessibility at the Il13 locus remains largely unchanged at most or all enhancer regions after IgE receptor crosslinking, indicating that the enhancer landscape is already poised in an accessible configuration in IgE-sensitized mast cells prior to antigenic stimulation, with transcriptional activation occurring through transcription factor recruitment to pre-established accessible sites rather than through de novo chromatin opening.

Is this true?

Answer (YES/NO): NO